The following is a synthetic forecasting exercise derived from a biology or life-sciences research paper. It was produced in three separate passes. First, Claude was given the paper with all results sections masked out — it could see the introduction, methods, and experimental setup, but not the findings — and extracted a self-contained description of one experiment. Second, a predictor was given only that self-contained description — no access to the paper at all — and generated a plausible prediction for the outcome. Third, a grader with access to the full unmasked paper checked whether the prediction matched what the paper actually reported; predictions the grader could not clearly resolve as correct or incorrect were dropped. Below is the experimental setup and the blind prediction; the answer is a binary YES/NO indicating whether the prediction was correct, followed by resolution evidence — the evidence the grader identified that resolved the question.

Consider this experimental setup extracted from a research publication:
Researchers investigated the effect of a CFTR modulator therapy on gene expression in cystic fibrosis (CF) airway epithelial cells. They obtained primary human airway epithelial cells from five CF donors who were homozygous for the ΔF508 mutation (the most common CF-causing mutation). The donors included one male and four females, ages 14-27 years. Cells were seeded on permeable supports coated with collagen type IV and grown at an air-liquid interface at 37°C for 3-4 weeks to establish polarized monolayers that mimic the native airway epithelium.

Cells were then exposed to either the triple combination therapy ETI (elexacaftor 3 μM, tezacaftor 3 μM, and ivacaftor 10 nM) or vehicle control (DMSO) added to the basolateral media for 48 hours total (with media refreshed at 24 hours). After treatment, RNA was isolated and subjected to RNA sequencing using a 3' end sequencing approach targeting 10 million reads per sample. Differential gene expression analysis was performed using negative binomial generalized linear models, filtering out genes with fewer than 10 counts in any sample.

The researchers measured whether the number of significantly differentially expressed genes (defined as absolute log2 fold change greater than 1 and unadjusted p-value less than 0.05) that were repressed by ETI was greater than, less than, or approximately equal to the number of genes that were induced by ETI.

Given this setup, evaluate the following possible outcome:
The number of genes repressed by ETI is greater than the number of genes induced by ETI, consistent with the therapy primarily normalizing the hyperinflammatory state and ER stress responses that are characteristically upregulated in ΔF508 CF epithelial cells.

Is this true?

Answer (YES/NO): YES